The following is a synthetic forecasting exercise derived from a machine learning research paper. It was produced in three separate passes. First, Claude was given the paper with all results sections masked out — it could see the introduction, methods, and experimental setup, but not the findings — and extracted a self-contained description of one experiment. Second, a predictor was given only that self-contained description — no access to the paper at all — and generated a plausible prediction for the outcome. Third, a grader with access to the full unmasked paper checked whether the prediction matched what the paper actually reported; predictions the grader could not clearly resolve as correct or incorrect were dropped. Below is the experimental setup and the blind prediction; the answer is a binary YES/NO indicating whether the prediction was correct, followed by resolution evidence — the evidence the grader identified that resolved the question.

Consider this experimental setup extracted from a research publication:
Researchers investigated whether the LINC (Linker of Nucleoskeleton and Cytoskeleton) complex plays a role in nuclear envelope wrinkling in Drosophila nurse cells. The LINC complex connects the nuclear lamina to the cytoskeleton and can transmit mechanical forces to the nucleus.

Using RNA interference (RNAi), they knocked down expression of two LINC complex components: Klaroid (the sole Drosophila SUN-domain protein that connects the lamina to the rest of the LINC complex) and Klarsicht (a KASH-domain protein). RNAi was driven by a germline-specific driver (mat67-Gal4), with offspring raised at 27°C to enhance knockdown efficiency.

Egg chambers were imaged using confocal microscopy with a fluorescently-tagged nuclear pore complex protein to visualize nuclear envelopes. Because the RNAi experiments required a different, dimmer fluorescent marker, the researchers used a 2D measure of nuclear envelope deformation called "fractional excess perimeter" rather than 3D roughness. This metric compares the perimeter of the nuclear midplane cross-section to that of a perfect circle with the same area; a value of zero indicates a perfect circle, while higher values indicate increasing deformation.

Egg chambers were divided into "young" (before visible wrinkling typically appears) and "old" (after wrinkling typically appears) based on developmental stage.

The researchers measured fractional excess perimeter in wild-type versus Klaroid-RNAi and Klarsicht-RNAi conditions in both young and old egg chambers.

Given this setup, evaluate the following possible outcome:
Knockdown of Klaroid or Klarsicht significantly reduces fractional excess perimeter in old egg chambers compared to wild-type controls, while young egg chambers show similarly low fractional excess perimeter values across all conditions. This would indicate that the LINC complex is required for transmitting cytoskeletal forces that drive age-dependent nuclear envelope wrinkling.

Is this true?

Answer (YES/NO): NO